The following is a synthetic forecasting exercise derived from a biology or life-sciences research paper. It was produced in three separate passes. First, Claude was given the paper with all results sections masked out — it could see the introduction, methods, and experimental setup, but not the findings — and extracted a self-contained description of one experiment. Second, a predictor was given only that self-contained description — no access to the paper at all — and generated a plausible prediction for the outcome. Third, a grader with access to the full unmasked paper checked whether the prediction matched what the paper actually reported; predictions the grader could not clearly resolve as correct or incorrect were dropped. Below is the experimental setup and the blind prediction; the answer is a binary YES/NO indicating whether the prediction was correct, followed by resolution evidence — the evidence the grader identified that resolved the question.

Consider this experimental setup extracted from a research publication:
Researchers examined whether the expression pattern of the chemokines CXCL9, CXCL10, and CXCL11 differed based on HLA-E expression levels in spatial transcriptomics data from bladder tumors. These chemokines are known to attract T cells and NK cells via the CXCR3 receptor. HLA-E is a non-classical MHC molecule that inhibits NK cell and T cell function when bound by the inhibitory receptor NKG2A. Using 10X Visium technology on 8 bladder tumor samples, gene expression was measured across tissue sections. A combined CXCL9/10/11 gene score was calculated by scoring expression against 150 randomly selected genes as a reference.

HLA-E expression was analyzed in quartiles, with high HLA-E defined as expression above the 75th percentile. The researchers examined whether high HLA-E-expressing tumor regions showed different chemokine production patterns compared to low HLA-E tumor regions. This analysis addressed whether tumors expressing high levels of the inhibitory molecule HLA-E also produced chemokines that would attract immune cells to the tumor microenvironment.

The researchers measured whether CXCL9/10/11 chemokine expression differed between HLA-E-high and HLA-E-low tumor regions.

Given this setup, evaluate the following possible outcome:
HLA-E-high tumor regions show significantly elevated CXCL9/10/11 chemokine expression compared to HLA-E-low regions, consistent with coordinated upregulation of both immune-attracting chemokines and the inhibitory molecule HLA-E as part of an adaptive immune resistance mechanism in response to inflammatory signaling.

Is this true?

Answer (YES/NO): YES